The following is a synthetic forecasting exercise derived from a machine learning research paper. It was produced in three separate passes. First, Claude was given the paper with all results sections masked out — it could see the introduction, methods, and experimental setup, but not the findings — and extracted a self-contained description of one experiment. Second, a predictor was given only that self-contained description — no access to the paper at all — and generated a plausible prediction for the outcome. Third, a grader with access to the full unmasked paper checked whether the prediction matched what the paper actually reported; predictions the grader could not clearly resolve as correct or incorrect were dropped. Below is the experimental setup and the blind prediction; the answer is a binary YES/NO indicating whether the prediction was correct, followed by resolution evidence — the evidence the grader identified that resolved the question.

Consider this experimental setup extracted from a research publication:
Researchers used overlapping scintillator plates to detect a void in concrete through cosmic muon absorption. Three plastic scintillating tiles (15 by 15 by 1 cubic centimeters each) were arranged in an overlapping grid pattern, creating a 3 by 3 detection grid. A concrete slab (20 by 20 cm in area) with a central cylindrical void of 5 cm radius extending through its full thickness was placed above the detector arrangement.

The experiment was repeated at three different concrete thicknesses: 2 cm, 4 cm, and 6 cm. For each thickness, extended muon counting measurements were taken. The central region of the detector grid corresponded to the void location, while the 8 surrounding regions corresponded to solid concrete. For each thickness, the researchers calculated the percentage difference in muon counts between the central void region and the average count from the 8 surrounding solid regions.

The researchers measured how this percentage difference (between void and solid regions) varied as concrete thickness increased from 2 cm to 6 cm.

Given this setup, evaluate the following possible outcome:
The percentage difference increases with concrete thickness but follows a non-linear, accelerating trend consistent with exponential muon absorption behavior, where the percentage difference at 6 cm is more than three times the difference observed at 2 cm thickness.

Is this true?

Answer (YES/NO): NO